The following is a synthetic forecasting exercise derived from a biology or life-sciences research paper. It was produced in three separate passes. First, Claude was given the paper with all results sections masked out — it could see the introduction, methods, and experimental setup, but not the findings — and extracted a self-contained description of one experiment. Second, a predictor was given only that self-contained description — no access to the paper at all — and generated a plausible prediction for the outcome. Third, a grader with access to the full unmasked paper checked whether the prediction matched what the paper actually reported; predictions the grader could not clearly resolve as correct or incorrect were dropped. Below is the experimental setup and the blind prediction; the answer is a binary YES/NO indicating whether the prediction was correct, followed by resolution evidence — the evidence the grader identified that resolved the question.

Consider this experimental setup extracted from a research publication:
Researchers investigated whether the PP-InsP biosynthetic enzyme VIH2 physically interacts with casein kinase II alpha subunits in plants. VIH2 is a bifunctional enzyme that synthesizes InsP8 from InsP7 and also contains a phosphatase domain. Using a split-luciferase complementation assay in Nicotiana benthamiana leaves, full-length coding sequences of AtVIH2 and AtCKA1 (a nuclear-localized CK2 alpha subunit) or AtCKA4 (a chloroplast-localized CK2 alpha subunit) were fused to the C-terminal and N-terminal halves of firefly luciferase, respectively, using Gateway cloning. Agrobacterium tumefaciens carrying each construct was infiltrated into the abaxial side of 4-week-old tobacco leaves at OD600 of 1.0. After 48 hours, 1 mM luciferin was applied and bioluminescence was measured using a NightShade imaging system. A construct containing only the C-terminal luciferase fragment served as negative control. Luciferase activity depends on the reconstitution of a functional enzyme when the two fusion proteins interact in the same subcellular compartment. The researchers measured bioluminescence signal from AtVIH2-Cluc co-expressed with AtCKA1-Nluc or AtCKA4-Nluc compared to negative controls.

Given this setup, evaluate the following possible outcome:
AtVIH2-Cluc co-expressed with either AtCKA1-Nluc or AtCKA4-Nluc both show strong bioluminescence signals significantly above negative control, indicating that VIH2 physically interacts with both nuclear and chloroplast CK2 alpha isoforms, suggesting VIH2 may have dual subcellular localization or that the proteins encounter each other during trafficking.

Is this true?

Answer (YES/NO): NO